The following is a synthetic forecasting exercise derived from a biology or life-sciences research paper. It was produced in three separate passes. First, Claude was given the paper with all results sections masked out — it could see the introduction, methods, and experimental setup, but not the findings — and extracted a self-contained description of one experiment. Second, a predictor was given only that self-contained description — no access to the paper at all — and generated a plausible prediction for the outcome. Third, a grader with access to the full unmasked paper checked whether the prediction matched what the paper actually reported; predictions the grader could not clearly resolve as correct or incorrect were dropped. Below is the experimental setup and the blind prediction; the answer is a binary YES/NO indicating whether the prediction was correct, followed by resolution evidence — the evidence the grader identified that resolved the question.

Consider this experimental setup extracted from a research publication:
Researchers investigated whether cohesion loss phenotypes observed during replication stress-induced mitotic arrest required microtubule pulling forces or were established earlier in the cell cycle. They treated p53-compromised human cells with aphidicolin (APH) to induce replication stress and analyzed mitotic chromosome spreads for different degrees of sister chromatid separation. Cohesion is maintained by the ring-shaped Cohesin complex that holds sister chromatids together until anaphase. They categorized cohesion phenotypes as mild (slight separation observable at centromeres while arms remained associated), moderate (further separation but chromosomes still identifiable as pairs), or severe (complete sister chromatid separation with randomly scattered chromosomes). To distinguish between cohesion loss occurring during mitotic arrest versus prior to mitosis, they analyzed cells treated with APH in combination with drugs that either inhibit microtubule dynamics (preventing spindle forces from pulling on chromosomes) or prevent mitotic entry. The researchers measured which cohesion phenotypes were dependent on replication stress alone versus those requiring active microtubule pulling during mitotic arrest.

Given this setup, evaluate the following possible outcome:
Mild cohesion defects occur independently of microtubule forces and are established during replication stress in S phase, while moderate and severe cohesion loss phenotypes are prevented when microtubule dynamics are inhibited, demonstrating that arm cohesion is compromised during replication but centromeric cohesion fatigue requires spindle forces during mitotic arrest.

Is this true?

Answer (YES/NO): NO